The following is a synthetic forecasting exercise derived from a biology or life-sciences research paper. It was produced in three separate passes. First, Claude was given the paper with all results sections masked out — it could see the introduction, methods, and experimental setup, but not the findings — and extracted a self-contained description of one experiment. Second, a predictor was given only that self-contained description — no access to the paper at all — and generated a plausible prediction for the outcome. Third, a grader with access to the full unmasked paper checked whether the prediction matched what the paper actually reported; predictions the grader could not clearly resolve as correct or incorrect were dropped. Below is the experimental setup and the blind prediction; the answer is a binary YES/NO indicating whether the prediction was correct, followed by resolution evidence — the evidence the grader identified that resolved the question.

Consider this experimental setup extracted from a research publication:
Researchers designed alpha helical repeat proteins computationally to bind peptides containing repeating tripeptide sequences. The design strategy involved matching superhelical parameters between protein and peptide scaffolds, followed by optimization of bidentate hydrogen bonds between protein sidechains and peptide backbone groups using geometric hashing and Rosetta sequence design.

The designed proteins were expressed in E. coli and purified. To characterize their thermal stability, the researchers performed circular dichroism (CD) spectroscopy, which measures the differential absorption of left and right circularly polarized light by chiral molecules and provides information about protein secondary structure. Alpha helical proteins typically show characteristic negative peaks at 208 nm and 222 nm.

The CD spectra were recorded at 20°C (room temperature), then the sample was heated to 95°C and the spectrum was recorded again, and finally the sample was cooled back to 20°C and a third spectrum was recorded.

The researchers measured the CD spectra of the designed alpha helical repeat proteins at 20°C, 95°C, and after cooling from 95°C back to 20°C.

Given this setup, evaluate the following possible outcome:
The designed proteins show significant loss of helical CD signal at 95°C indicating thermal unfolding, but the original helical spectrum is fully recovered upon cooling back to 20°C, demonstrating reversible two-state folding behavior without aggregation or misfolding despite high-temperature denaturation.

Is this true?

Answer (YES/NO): NO